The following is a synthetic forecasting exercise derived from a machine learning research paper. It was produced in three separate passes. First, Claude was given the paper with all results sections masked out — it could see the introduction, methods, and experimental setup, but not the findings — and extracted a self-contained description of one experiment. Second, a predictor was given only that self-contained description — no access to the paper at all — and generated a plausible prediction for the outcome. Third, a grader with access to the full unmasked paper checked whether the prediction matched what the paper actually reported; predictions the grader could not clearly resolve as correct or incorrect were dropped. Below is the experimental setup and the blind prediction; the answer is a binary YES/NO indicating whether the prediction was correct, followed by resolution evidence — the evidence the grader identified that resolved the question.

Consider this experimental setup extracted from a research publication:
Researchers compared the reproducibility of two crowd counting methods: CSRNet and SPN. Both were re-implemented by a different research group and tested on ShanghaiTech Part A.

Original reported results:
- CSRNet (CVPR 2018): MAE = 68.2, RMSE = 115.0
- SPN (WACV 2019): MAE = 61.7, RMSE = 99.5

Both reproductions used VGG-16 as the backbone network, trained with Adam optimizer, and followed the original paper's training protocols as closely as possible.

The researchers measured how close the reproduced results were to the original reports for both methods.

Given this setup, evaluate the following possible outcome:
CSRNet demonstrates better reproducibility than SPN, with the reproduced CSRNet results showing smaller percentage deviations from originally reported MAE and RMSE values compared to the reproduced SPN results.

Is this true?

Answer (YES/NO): YES